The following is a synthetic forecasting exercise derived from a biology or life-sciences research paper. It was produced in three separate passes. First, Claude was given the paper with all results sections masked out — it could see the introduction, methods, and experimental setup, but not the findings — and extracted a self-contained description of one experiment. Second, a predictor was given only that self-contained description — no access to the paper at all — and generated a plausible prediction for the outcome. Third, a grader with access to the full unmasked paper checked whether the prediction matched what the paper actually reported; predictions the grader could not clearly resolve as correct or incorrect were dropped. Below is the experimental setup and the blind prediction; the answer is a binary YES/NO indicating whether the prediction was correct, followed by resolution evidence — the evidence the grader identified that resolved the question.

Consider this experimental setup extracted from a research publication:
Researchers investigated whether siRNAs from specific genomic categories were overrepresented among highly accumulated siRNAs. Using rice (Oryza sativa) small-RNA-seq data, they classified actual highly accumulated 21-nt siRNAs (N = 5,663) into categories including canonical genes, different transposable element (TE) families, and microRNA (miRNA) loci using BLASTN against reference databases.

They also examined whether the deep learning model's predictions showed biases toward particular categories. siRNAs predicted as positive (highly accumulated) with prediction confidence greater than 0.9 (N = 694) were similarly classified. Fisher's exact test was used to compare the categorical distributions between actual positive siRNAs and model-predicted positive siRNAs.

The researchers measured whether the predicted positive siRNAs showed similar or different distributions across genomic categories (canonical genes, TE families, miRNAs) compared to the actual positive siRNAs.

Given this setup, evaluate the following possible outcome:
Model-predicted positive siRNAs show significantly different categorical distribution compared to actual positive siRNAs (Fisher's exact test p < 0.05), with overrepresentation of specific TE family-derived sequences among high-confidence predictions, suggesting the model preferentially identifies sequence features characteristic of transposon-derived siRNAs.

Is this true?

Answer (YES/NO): NO